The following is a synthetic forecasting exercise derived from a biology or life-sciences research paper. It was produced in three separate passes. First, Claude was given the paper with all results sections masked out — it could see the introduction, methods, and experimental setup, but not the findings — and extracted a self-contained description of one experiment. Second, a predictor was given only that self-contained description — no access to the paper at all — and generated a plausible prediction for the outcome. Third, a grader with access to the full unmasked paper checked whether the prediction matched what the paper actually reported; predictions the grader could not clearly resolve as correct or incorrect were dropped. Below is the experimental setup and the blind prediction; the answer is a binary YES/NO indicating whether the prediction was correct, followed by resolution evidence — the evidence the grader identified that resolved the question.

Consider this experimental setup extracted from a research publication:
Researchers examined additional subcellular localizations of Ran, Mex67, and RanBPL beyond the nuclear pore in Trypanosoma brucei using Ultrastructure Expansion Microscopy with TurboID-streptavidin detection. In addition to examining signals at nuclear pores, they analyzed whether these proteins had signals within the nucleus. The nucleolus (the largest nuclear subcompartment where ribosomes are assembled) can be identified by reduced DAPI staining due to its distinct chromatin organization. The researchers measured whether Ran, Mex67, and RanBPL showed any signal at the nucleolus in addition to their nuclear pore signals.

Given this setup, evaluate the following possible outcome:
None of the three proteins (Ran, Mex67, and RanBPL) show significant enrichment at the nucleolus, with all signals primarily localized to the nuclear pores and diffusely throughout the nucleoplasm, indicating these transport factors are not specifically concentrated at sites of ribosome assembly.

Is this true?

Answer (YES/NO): NO